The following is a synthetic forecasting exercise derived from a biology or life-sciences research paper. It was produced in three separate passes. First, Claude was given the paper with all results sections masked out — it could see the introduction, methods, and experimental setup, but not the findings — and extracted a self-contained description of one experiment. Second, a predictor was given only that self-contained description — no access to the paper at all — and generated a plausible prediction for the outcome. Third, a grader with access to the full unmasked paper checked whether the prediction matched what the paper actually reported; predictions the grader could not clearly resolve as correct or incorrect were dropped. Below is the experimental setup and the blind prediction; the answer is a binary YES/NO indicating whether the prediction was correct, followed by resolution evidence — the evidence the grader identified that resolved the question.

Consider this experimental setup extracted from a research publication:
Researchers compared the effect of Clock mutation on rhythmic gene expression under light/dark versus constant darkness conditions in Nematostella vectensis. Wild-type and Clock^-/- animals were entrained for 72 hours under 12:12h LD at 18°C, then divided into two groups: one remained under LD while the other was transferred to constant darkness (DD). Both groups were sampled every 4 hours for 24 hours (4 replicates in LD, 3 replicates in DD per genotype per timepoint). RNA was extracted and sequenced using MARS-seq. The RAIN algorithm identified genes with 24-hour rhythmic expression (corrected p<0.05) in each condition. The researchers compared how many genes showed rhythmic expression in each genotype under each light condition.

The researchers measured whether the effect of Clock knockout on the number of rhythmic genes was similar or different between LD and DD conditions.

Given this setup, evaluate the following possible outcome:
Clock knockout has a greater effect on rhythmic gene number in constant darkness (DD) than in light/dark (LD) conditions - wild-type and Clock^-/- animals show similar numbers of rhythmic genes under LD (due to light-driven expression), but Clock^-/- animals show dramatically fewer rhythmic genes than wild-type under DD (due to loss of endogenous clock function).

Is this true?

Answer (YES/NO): YES